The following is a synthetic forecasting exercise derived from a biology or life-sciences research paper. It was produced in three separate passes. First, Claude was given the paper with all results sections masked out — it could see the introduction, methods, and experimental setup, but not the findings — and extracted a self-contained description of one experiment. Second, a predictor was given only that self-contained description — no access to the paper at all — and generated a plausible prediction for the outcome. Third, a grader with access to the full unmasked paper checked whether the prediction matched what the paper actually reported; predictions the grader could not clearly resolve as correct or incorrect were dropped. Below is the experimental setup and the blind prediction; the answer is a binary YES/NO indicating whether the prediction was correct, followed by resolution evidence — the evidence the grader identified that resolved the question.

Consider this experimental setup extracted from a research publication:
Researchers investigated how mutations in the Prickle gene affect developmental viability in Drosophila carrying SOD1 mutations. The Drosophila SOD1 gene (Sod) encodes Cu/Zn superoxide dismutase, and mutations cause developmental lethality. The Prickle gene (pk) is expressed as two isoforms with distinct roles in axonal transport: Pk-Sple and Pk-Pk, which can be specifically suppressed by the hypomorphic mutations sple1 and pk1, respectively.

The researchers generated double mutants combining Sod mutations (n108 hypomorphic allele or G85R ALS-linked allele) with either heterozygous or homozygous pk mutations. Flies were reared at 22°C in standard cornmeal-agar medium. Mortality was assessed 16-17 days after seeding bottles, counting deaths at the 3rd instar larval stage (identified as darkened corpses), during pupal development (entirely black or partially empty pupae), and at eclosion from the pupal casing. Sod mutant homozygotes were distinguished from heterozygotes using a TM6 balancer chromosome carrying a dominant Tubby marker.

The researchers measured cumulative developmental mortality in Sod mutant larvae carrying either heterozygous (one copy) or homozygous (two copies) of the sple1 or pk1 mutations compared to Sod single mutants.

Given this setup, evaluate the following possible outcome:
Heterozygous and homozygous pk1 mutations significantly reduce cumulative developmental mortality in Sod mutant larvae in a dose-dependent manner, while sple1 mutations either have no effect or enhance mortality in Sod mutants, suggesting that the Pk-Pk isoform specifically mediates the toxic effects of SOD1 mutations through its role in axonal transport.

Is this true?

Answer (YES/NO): NO